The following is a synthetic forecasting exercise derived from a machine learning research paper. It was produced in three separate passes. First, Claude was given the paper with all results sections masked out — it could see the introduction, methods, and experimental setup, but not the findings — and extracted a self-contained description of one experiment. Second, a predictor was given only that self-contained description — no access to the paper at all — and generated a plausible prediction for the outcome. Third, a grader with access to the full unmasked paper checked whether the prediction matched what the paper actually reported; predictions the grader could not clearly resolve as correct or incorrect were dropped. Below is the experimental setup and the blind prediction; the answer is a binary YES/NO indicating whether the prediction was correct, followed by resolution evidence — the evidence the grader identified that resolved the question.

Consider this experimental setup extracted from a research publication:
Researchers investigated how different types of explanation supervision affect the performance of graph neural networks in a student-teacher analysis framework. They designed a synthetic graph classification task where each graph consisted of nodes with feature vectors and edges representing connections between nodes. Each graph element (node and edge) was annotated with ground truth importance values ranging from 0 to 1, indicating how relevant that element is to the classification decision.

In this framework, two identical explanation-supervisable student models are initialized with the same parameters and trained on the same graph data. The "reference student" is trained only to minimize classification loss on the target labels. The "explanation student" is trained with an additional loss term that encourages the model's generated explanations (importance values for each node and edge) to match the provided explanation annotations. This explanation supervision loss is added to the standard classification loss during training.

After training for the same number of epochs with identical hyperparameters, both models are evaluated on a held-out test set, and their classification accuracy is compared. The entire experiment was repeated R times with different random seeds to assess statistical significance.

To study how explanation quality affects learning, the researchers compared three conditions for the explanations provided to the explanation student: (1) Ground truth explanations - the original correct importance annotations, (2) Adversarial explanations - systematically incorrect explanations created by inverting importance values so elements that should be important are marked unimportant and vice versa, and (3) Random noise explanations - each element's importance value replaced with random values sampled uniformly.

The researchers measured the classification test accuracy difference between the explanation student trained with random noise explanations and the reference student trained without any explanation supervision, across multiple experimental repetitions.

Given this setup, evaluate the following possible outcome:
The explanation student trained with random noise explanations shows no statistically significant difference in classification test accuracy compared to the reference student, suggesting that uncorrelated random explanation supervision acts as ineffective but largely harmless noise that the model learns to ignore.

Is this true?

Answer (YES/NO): YES